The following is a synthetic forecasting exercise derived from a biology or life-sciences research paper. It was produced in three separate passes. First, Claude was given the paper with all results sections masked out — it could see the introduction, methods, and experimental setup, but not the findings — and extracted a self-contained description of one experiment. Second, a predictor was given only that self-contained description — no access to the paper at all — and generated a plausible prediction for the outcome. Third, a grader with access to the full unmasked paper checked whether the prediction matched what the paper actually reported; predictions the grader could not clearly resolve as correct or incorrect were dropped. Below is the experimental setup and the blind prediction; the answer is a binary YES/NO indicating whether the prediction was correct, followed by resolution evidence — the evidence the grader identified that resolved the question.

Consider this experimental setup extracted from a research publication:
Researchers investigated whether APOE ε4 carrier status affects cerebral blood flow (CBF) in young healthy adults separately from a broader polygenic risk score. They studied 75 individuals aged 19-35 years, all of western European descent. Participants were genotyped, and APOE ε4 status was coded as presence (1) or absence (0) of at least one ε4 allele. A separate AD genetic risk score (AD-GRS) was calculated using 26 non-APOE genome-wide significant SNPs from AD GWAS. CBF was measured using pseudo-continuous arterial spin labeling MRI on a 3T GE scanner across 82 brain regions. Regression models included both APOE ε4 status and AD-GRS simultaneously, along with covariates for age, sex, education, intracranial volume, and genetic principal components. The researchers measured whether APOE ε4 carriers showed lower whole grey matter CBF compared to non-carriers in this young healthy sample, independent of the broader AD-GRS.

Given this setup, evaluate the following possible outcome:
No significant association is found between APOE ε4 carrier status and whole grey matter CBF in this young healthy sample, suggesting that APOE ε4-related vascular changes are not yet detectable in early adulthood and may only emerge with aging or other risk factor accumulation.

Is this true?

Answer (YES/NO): NO